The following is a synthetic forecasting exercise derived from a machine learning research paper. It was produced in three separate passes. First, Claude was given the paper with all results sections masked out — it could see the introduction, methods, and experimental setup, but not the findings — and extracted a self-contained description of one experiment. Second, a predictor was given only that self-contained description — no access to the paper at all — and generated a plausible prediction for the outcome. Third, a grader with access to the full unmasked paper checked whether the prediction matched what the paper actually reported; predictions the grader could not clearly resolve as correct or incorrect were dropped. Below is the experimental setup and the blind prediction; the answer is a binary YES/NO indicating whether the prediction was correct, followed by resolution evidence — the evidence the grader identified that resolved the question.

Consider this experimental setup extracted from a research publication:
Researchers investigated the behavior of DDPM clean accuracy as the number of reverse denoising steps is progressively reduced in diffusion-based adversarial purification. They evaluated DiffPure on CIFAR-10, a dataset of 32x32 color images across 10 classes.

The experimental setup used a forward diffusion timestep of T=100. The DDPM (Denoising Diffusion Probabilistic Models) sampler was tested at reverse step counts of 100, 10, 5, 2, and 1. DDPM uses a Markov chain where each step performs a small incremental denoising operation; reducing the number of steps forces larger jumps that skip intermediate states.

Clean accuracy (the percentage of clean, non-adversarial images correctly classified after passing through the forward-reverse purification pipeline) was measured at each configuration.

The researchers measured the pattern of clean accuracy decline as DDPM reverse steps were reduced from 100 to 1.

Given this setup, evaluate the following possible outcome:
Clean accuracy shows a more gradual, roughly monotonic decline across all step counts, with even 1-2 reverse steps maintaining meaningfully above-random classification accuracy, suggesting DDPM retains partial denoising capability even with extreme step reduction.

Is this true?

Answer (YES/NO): NO